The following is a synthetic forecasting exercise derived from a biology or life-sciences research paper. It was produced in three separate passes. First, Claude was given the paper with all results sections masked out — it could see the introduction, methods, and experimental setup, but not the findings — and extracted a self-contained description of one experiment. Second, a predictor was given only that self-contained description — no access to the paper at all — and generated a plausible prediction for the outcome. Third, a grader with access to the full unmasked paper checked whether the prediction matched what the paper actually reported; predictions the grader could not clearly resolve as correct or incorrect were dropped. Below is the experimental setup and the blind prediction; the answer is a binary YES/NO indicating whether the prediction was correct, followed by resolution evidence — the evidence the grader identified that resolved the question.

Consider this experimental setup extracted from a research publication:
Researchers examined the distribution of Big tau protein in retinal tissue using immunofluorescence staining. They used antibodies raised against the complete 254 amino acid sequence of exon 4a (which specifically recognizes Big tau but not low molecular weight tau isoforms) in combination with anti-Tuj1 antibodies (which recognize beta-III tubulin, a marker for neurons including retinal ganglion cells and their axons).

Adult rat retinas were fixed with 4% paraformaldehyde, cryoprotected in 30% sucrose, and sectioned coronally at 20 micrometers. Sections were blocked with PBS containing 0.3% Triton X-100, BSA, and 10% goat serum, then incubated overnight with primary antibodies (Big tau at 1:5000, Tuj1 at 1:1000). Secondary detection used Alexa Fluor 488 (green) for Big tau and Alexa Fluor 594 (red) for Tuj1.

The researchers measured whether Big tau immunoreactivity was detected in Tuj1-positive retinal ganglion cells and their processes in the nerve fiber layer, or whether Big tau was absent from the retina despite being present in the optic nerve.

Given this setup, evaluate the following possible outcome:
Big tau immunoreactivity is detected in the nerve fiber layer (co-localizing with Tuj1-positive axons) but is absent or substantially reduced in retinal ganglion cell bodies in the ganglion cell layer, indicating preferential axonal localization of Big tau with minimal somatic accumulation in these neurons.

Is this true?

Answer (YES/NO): NO